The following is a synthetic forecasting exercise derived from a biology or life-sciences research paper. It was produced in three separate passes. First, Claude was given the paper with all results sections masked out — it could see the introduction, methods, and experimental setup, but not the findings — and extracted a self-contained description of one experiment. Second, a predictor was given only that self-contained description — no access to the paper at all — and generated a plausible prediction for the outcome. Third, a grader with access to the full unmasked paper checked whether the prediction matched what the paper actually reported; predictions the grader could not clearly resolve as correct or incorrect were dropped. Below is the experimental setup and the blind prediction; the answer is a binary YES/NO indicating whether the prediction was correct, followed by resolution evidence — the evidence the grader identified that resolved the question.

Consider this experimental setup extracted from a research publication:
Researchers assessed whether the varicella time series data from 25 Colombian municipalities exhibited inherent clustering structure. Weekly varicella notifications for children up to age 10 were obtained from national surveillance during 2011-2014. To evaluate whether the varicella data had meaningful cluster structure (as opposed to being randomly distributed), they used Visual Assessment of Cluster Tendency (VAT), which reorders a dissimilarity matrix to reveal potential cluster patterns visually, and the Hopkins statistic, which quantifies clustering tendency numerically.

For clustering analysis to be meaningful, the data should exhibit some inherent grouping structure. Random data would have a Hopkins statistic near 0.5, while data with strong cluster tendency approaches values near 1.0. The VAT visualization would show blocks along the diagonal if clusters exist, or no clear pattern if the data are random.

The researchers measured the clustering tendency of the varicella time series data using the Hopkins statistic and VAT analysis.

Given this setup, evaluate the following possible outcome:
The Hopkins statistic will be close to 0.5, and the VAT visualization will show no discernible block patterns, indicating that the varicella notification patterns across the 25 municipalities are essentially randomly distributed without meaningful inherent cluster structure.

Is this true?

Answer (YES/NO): NO